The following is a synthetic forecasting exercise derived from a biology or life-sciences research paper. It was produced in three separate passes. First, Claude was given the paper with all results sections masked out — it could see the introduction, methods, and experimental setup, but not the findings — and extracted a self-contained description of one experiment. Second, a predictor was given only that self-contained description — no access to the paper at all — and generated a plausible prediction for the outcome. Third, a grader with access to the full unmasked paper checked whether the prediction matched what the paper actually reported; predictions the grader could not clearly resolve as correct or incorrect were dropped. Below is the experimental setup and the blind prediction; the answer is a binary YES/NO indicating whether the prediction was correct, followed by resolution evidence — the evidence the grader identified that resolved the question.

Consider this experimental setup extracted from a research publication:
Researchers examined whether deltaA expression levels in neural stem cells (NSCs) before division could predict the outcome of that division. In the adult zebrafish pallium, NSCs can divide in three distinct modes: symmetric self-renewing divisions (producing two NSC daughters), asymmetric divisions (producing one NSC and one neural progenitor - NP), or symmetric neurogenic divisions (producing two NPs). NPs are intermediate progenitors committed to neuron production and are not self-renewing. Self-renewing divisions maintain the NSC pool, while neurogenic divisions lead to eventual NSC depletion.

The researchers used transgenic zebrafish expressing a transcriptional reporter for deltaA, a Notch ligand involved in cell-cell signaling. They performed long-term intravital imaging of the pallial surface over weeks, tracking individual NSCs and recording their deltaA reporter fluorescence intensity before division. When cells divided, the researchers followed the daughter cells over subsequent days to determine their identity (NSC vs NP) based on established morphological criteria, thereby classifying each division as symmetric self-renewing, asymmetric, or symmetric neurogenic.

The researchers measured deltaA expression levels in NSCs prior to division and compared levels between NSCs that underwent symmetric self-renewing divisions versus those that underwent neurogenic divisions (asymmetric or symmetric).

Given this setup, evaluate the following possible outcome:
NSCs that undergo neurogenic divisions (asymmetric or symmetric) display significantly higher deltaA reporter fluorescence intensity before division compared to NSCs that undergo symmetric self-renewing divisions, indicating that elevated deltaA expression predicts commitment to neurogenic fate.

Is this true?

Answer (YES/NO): NO